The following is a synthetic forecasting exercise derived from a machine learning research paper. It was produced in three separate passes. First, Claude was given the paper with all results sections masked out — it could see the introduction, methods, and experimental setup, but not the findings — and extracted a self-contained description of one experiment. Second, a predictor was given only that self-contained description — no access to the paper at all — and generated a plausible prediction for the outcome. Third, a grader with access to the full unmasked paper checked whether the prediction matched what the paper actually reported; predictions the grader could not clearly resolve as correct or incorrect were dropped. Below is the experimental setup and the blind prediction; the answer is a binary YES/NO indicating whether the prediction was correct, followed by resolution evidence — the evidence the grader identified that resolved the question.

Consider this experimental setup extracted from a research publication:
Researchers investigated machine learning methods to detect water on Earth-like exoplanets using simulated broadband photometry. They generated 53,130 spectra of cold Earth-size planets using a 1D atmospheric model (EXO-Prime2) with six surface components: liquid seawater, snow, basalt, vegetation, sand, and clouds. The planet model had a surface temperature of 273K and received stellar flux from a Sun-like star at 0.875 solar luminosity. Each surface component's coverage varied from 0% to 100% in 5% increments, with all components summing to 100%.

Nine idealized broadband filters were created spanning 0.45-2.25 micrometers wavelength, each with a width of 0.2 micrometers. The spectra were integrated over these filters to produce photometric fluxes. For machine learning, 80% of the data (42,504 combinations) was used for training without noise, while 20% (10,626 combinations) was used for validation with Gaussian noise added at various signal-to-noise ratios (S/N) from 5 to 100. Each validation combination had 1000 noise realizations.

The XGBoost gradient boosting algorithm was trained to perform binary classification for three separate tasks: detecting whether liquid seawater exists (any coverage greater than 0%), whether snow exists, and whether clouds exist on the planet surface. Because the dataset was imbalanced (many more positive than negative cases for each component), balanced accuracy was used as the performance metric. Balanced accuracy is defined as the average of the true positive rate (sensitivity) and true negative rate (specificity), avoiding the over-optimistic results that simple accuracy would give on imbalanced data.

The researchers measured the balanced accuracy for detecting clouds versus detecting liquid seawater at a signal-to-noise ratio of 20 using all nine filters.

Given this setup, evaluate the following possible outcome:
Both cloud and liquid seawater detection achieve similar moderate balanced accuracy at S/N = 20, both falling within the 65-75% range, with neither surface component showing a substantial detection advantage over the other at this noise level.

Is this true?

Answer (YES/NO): NO